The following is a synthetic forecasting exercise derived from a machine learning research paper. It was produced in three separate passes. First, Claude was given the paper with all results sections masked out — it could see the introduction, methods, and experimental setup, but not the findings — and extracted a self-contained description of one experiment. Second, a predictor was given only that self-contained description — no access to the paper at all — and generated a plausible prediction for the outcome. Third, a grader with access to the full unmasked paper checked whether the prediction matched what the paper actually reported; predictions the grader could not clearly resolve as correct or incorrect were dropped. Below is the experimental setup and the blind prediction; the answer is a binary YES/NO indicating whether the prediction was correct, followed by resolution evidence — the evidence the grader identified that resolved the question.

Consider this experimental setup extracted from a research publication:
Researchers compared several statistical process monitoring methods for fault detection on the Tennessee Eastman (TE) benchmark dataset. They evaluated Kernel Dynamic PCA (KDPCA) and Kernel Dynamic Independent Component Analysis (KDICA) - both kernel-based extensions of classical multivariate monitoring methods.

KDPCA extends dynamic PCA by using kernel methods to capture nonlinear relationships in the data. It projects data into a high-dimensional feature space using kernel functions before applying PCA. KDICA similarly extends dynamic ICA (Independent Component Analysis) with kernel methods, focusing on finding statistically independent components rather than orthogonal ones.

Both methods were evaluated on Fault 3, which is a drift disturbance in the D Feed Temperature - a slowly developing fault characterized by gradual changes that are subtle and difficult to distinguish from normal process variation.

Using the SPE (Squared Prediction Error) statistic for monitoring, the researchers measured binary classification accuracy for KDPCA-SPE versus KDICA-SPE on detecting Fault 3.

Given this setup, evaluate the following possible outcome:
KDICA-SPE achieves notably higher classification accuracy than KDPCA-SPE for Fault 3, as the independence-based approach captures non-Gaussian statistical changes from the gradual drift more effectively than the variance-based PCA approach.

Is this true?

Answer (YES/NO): YES